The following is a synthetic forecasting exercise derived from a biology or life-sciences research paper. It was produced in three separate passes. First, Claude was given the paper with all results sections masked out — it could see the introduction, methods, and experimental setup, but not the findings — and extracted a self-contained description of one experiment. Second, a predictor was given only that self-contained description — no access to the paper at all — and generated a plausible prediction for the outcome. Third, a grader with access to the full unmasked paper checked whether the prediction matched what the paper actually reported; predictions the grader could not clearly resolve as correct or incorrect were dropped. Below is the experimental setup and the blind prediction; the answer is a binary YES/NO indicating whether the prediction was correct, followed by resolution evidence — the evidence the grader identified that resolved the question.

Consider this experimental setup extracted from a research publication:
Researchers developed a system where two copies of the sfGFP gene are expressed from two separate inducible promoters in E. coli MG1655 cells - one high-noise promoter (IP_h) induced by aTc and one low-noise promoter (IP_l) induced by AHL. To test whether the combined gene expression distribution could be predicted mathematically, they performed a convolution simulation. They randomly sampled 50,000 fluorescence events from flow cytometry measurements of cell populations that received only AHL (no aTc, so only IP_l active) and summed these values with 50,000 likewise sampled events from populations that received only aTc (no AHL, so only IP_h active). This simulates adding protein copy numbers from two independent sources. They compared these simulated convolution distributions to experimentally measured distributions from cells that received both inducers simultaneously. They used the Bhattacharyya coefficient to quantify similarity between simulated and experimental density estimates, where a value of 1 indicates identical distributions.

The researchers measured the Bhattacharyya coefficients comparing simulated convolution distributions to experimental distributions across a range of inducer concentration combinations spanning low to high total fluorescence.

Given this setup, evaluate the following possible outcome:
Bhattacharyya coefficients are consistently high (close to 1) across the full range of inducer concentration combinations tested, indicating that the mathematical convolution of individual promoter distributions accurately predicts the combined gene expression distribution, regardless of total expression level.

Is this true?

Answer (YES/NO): NO